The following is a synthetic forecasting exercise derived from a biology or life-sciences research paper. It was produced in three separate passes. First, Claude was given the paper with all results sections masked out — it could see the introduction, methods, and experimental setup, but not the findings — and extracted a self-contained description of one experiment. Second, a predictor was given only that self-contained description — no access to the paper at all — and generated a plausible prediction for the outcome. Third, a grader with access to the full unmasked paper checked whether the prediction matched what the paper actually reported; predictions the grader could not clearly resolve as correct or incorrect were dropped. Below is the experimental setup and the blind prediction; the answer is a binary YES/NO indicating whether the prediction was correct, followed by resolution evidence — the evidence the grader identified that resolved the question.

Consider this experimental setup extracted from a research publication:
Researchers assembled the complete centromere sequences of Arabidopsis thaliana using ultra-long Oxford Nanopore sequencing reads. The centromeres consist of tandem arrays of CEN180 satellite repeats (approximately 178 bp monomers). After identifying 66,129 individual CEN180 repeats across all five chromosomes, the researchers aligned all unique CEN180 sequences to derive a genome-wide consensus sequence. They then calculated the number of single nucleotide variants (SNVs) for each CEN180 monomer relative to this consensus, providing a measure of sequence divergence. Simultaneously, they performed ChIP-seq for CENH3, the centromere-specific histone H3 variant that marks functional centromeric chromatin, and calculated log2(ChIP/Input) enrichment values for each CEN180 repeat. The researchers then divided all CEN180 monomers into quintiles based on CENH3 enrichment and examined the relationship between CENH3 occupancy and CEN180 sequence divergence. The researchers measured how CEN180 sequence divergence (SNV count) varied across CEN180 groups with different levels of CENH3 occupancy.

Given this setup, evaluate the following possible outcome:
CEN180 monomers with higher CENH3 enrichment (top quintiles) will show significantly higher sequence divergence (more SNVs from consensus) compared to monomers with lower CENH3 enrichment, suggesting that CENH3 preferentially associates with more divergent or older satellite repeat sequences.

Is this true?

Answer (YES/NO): NO